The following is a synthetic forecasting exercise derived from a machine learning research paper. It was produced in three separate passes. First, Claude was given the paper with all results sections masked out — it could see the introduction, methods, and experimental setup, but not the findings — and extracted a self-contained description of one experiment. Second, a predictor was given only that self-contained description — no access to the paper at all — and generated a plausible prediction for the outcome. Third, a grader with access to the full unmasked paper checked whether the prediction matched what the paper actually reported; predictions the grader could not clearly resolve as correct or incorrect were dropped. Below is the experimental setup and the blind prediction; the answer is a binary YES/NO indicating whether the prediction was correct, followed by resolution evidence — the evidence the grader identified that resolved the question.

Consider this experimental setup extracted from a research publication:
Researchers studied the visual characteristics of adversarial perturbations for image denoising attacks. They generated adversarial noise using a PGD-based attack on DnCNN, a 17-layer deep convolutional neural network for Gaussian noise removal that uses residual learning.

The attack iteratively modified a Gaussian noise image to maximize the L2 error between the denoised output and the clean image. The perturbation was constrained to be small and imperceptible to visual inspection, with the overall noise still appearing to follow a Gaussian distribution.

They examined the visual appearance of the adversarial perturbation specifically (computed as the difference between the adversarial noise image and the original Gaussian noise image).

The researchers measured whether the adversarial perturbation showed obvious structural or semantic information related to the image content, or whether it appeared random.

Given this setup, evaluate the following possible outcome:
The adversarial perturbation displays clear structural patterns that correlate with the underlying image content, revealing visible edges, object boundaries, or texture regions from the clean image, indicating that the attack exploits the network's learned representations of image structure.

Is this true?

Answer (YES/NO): NO